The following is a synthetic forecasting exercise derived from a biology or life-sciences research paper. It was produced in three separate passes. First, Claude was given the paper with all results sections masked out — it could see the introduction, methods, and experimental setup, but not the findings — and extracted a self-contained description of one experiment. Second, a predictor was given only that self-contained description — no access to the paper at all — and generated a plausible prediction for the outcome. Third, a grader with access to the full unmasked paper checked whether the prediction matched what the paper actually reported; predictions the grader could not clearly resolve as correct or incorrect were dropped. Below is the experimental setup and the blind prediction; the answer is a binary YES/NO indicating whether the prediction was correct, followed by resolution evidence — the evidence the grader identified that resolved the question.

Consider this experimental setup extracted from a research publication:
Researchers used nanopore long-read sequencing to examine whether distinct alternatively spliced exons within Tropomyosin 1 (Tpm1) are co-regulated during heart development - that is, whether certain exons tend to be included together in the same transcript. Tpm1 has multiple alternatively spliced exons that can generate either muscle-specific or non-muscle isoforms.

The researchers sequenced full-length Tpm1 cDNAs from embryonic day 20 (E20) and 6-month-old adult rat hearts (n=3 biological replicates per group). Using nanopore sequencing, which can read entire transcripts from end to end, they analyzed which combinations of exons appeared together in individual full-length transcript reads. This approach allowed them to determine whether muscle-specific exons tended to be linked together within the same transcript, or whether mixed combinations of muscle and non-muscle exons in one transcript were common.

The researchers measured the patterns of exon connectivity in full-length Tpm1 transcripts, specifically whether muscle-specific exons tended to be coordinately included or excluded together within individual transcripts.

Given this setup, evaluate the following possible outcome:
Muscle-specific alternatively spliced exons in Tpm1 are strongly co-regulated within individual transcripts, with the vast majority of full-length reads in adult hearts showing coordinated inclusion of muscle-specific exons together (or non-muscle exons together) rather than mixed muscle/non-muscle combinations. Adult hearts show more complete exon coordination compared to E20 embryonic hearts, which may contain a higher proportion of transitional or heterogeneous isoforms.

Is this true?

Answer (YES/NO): YES